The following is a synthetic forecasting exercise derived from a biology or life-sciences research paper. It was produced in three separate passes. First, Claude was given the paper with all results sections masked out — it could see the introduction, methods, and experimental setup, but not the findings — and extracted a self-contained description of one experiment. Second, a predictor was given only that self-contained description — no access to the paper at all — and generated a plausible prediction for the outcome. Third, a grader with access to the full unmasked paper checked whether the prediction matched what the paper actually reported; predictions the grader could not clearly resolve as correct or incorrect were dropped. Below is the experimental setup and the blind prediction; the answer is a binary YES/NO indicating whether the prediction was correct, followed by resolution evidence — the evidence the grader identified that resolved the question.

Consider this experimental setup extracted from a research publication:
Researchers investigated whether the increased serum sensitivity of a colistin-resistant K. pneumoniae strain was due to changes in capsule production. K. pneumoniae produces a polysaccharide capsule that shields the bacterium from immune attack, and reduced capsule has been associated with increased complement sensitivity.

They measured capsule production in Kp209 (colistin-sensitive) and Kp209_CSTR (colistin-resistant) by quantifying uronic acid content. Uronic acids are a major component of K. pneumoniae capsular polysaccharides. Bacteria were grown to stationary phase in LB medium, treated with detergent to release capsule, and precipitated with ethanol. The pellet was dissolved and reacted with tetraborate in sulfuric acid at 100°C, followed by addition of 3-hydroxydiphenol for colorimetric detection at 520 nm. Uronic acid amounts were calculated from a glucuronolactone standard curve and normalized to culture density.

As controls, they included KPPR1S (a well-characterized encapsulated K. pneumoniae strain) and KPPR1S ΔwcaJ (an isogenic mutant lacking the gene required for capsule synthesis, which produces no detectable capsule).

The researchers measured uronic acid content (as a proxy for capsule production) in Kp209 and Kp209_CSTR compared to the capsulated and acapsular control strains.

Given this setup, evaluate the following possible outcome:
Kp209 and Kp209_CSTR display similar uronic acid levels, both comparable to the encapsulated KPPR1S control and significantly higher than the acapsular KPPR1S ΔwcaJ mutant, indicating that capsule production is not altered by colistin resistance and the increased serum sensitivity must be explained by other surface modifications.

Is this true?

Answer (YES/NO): NO